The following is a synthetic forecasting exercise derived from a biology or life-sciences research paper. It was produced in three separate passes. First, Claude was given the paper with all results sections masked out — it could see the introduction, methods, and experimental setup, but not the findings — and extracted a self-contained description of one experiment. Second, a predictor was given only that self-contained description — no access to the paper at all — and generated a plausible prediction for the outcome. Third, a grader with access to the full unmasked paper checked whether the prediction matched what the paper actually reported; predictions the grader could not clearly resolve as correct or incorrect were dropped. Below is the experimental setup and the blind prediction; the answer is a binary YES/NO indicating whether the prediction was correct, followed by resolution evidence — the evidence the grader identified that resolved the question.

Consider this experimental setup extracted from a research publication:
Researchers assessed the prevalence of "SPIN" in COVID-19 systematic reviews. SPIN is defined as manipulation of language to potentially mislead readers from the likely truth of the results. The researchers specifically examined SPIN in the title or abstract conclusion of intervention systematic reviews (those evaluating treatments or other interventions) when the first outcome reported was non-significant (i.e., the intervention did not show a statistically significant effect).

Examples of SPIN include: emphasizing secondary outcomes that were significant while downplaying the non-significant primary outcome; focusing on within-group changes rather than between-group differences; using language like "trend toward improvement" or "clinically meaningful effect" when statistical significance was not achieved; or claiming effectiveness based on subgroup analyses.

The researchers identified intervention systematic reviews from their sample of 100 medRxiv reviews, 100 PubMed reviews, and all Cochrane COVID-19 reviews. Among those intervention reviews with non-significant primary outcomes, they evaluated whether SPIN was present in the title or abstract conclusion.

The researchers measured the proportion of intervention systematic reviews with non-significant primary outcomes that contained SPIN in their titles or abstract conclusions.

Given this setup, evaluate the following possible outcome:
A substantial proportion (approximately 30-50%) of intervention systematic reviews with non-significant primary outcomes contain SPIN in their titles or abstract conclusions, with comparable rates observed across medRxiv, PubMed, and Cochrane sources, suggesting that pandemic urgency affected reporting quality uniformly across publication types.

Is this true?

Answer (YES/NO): NO